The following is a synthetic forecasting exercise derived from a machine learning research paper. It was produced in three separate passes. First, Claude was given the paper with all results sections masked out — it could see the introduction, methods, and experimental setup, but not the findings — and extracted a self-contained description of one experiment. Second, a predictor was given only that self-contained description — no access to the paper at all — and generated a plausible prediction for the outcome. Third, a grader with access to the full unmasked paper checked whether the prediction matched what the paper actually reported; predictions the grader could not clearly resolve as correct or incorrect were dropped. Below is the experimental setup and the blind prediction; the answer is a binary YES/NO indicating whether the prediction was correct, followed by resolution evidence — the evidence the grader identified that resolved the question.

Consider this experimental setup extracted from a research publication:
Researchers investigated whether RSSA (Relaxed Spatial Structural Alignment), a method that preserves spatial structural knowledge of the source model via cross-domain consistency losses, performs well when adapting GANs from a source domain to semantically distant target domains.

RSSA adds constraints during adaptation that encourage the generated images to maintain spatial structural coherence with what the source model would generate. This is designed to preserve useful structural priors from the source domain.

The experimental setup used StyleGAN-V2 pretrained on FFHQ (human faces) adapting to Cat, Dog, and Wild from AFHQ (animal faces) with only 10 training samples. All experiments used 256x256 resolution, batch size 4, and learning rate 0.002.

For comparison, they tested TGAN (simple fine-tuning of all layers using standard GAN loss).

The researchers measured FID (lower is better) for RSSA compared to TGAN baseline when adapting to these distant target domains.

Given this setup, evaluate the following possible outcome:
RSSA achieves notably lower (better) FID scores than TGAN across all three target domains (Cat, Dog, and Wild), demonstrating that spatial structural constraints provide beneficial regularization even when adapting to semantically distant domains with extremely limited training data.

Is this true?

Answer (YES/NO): NO